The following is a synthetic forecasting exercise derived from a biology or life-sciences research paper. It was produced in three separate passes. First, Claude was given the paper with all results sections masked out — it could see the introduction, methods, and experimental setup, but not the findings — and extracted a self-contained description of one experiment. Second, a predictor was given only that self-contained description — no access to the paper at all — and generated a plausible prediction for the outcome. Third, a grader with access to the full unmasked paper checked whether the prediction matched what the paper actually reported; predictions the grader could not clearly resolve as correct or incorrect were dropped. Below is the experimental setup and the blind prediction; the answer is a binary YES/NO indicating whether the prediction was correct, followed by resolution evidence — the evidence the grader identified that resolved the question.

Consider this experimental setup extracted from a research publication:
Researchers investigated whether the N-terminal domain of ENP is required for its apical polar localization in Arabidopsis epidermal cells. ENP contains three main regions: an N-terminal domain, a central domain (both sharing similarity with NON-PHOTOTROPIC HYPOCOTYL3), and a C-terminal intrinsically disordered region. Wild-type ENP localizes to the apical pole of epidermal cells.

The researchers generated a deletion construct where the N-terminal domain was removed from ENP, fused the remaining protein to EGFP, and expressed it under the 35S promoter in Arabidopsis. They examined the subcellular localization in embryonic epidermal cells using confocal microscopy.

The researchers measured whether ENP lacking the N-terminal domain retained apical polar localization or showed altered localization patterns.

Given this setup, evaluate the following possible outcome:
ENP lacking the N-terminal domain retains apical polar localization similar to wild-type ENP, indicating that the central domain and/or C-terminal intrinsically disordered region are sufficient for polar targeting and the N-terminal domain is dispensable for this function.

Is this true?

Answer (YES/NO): NO